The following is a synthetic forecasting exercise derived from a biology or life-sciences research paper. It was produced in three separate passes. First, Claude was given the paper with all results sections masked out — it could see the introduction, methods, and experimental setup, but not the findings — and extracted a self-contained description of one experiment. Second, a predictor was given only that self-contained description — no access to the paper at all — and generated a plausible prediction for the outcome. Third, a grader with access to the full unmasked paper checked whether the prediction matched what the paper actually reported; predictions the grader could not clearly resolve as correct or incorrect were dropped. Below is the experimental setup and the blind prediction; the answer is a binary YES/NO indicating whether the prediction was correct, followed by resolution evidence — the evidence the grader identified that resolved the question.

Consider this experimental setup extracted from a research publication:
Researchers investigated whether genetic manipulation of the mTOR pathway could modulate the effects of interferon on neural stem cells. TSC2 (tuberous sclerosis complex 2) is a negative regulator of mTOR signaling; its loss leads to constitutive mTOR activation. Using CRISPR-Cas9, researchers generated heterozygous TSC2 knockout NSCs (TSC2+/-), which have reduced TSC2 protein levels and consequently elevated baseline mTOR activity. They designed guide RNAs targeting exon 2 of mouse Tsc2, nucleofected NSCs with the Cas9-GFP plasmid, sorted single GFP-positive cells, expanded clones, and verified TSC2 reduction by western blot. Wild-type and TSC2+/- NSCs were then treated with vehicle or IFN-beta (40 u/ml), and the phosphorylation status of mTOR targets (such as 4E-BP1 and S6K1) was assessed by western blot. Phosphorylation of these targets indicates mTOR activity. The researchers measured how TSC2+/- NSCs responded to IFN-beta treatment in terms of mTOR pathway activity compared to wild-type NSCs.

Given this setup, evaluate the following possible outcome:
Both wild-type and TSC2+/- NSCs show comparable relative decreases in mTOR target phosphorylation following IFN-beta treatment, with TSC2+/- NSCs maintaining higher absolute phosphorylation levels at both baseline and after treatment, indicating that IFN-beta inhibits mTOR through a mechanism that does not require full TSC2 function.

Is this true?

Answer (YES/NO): NO